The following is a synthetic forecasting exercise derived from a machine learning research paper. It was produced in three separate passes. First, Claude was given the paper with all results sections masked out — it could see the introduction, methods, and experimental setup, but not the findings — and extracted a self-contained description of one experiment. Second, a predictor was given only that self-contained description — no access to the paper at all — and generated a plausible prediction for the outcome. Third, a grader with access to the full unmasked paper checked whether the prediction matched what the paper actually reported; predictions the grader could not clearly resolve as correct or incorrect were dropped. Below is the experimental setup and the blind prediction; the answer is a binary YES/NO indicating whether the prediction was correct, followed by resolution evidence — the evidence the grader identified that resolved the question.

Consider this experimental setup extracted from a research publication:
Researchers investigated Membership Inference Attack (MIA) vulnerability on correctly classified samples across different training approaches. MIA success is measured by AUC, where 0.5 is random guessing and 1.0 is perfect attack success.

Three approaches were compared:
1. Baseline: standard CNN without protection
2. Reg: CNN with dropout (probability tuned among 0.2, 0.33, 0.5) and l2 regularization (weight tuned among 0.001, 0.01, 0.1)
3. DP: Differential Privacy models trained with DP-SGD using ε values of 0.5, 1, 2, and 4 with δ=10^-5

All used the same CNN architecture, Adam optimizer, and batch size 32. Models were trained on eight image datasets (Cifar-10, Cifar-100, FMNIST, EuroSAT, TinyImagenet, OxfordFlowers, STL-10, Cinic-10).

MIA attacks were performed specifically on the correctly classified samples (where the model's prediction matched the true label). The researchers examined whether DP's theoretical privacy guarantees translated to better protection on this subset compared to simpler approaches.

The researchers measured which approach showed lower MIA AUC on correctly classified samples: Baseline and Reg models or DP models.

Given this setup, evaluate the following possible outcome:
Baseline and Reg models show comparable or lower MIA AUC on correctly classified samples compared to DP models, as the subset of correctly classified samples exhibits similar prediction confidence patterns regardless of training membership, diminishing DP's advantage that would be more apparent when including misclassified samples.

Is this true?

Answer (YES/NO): YES